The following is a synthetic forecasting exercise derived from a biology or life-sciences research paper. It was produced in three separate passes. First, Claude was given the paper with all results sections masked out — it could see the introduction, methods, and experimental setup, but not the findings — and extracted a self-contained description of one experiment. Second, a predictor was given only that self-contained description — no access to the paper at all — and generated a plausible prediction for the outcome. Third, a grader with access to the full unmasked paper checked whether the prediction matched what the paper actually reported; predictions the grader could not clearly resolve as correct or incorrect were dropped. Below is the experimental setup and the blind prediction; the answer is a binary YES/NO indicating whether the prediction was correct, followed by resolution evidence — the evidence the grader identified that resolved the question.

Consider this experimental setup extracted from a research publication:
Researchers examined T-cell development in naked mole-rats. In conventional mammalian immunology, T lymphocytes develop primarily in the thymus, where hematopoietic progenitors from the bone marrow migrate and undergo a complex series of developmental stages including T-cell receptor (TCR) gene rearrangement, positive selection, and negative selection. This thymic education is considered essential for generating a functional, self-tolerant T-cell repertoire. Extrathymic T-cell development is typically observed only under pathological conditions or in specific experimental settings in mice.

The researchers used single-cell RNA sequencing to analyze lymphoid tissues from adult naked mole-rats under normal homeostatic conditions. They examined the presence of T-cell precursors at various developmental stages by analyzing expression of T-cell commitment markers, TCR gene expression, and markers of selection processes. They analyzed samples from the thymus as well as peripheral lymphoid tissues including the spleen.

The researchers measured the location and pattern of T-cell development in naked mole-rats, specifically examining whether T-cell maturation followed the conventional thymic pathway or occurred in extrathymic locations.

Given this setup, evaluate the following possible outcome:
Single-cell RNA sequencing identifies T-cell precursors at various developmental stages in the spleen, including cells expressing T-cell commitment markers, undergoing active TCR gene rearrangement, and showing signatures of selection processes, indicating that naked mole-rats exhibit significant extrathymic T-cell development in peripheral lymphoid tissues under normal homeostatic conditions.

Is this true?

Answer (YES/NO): NO